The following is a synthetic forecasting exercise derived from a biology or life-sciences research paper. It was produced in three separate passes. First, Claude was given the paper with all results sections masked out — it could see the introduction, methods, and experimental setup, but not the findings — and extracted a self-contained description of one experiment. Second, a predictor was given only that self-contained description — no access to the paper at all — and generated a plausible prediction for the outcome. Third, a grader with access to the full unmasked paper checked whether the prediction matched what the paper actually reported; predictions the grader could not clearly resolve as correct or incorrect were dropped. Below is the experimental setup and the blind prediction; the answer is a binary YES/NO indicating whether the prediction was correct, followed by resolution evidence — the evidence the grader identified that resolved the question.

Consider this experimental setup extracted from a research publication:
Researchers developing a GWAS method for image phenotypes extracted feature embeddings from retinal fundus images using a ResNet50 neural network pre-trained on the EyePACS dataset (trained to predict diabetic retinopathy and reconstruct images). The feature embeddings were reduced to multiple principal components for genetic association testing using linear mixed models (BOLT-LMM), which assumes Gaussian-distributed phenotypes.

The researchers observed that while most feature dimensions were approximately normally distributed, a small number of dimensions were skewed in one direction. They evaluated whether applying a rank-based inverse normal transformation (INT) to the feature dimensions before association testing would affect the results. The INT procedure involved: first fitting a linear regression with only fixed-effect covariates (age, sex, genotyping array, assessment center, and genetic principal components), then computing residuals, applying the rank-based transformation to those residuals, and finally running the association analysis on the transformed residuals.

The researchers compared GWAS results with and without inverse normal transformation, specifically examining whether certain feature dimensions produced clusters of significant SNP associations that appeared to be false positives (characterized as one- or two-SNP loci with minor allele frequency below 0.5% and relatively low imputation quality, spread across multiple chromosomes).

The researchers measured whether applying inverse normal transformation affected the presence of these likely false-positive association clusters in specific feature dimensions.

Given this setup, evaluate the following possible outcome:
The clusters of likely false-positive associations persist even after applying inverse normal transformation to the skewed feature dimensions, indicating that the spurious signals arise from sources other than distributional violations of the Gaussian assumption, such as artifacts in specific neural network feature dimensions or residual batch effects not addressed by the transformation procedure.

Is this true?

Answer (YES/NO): NO